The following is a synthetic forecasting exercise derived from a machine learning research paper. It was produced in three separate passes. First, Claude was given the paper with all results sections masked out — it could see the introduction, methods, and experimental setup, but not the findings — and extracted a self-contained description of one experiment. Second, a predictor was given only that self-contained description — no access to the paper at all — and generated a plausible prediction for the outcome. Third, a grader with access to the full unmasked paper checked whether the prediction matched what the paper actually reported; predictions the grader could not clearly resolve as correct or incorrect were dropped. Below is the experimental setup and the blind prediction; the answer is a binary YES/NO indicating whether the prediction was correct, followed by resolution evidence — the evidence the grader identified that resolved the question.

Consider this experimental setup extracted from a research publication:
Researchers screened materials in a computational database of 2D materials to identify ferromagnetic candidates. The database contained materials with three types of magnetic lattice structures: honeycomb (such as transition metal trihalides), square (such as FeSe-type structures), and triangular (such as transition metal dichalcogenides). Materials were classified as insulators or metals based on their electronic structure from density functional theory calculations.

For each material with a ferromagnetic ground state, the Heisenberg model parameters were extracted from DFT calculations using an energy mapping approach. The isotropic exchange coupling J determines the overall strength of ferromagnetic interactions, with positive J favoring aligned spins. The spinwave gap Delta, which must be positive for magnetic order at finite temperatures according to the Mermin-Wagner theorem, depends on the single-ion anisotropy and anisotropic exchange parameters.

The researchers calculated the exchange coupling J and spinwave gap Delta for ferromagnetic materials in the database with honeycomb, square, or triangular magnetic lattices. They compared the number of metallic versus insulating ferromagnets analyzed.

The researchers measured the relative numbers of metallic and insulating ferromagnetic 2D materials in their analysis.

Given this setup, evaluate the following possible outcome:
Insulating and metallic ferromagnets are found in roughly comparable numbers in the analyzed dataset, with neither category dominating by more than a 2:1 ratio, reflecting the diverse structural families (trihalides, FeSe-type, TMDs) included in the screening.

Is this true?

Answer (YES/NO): NO